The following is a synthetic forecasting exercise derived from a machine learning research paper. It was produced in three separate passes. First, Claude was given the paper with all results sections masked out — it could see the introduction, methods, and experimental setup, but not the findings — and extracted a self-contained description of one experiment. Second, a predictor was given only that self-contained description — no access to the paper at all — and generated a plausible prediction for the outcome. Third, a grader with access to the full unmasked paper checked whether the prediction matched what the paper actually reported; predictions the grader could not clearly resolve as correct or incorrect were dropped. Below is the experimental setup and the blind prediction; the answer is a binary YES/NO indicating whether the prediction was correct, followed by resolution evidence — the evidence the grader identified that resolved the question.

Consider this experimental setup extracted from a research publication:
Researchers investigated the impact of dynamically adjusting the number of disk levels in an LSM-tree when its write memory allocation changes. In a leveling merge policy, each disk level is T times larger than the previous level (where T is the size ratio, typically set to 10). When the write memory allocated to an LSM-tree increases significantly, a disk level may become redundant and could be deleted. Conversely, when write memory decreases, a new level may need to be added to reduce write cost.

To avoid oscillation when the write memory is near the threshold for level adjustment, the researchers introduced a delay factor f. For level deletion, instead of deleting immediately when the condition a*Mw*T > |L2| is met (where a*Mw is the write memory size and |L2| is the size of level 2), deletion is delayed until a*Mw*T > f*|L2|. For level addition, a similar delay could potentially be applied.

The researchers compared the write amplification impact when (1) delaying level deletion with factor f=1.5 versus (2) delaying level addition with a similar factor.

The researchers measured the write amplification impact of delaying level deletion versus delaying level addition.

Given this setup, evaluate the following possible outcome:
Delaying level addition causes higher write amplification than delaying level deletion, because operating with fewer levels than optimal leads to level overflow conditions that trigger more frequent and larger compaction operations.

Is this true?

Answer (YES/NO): YES